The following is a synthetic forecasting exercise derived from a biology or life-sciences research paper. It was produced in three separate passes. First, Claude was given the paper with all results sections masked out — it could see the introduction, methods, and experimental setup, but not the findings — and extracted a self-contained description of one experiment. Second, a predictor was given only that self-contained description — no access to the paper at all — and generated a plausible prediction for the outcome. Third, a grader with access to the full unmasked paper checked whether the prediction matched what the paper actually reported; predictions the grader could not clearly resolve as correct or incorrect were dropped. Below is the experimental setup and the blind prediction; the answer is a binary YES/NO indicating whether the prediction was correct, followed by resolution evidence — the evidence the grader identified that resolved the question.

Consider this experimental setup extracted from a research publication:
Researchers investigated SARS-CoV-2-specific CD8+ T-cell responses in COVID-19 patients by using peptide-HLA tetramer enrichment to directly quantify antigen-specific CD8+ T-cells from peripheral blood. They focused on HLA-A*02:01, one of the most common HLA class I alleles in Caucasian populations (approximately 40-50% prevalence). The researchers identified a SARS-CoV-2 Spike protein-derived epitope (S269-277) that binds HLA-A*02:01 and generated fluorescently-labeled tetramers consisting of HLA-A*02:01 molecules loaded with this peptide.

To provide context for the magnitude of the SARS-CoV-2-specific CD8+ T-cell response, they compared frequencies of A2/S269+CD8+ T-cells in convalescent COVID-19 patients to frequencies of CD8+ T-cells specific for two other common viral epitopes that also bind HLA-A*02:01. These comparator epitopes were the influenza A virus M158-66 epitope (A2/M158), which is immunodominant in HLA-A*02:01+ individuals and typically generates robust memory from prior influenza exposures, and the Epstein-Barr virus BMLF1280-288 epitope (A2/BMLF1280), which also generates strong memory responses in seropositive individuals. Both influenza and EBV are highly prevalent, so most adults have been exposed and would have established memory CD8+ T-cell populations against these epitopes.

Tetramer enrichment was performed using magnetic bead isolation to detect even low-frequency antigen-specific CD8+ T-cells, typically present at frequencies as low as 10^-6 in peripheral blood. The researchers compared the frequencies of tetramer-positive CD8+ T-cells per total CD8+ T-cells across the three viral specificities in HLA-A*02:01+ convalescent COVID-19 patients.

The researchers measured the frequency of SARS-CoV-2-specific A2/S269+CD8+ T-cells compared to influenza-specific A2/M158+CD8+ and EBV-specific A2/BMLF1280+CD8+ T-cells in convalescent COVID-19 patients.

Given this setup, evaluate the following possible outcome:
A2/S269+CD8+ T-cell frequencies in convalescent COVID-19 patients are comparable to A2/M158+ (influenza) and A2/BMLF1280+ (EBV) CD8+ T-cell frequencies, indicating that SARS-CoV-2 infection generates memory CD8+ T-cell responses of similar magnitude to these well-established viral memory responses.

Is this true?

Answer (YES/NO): NO